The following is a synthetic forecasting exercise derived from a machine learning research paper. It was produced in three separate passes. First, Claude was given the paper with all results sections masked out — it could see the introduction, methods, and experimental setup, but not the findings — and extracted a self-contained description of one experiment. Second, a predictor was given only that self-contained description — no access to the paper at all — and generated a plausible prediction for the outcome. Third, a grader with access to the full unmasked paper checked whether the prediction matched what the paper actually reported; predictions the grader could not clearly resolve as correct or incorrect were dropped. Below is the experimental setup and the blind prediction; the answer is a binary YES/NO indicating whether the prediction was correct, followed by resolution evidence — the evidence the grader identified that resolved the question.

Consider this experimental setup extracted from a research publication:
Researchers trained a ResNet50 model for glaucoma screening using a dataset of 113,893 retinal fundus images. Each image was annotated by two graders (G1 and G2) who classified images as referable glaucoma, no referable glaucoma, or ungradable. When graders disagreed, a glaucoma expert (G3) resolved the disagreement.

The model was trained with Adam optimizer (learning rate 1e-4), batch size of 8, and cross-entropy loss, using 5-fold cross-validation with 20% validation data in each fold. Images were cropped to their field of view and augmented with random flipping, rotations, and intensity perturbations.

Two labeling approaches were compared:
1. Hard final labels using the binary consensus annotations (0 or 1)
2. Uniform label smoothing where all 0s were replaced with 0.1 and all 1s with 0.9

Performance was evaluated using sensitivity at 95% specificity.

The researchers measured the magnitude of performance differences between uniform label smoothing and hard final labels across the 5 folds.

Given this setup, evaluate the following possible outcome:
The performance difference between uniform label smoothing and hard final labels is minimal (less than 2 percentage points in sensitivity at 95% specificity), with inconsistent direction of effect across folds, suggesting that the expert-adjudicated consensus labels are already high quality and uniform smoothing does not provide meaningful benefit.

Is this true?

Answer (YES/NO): NO